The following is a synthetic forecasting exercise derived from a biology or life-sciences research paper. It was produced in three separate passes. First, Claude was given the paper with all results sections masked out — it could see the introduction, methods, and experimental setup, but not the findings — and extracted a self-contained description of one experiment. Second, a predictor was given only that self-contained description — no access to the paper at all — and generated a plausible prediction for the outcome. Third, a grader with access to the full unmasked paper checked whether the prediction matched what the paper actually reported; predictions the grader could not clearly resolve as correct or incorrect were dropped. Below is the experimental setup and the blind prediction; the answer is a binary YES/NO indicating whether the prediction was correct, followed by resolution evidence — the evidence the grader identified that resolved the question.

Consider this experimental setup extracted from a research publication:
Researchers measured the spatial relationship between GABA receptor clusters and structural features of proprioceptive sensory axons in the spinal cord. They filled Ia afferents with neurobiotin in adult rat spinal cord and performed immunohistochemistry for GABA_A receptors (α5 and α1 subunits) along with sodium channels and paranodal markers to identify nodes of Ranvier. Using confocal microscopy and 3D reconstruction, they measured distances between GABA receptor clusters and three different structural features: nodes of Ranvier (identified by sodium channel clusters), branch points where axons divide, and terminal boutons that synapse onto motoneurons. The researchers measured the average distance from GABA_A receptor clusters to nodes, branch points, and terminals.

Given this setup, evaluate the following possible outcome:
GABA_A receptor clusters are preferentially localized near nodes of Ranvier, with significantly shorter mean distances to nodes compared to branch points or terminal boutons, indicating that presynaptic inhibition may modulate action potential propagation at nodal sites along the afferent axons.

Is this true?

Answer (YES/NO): NO